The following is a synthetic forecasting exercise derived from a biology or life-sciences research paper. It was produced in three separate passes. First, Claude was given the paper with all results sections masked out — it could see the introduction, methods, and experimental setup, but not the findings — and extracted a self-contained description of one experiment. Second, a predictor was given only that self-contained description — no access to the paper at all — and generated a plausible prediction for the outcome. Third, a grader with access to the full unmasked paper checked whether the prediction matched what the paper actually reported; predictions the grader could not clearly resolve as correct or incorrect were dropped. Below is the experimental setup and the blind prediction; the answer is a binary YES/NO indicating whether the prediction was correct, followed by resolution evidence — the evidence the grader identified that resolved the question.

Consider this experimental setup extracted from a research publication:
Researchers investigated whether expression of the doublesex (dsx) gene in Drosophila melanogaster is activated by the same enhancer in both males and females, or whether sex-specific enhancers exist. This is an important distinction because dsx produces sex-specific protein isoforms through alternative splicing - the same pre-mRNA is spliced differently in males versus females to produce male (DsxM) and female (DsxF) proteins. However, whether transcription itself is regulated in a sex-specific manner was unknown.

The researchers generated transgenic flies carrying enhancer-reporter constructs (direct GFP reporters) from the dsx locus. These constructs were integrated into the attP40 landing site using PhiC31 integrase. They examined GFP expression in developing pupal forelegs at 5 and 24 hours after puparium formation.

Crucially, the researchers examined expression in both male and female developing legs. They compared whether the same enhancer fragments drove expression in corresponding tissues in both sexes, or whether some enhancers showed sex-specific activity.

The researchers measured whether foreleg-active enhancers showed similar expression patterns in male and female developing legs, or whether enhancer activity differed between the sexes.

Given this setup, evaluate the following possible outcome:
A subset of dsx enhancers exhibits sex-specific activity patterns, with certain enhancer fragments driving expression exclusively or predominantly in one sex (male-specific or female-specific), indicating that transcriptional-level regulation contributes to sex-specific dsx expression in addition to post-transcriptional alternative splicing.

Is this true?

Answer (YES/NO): YES